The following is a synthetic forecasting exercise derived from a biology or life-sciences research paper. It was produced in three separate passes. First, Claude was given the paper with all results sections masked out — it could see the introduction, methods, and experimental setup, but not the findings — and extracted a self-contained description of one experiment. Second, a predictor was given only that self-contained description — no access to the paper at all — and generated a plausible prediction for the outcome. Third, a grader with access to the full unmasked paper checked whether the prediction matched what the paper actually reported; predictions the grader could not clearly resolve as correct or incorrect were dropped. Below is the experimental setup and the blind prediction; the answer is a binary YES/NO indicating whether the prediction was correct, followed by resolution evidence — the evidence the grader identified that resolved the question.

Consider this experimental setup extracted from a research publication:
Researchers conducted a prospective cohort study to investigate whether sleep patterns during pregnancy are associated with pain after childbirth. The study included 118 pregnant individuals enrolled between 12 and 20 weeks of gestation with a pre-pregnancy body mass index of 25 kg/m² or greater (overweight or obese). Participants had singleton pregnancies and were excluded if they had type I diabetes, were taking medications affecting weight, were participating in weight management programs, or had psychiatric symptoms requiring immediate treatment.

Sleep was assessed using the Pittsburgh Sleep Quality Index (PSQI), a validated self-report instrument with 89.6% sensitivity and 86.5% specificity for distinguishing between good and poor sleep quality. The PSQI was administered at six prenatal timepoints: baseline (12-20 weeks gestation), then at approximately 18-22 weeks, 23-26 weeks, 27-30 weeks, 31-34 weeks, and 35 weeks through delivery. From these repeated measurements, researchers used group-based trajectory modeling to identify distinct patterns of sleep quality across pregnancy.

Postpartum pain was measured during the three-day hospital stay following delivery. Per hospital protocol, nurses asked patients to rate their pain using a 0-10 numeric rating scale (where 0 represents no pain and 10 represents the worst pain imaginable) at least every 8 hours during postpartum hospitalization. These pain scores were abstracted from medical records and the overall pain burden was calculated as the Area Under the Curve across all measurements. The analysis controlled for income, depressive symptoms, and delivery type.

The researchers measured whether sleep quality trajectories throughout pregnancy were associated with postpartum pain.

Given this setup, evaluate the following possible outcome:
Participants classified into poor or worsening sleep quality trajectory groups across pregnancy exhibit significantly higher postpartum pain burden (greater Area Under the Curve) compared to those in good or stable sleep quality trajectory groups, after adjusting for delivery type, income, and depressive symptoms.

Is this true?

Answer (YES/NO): NO